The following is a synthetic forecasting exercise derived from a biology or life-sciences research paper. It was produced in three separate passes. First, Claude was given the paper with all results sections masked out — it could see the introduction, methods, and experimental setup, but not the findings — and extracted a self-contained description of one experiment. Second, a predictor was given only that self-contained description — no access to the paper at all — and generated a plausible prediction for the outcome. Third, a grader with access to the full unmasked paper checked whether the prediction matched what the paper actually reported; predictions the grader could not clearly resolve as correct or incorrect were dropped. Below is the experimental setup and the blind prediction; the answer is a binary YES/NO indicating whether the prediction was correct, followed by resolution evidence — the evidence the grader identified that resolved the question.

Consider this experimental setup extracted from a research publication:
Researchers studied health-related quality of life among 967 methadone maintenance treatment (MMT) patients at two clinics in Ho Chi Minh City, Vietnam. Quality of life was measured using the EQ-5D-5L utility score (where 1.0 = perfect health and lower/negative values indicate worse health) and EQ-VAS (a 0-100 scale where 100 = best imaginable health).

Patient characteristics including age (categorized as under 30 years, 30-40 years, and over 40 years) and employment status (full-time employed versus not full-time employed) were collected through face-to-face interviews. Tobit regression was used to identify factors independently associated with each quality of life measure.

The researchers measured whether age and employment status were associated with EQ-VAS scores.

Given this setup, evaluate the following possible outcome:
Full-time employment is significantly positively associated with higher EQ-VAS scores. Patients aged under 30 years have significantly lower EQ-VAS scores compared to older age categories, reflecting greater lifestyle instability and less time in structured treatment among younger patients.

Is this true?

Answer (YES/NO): NO